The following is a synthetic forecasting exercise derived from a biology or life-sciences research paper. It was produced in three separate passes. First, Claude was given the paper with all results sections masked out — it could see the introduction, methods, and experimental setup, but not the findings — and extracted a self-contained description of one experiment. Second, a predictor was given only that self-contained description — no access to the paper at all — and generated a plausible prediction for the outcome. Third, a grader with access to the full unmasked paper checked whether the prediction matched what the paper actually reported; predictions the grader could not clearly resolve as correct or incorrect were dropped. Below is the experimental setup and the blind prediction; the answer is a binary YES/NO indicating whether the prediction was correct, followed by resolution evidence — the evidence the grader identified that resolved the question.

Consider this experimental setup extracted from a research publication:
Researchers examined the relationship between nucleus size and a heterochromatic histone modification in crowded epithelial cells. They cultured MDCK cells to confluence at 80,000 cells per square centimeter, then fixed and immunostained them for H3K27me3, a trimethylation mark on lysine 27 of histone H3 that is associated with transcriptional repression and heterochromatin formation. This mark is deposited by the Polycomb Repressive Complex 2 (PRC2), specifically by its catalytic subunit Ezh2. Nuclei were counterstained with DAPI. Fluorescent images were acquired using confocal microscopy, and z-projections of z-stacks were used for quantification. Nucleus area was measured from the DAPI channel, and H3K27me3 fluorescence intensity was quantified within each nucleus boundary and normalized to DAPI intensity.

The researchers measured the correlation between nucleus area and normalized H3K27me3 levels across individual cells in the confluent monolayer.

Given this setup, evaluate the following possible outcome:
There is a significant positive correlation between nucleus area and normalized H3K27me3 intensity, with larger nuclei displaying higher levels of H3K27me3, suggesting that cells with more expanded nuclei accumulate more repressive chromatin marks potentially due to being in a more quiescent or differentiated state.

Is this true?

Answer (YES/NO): NO